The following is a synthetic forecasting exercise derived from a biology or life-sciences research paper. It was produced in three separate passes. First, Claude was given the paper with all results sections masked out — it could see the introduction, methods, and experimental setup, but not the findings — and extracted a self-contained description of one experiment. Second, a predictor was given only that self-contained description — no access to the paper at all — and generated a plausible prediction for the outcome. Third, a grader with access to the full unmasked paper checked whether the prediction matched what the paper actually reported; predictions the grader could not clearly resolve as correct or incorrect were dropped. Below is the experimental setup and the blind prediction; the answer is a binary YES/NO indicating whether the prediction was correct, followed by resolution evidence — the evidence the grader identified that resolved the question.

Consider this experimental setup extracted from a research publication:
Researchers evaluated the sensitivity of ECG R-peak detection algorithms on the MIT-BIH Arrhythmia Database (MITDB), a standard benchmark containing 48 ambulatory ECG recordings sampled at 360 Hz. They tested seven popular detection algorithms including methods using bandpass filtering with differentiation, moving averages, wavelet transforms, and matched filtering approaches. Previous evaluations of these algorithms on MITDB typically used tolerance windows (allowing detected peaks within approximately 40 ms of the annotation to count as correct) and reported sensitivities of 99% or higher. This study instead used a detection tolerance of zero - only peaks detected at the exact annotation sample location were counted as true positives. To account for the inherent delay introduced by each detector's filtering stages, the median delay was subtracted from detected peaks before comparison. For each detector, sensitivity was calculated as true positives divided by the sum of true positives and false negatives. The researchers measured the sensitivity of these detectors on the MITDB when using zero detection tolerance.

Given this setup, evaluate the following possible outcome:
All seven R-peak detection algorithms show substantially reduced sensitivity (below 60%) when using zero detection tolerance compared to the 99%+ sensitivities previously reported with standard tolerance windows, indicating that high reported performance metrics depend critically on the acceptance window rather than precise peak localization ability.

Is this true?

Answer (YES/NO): YES